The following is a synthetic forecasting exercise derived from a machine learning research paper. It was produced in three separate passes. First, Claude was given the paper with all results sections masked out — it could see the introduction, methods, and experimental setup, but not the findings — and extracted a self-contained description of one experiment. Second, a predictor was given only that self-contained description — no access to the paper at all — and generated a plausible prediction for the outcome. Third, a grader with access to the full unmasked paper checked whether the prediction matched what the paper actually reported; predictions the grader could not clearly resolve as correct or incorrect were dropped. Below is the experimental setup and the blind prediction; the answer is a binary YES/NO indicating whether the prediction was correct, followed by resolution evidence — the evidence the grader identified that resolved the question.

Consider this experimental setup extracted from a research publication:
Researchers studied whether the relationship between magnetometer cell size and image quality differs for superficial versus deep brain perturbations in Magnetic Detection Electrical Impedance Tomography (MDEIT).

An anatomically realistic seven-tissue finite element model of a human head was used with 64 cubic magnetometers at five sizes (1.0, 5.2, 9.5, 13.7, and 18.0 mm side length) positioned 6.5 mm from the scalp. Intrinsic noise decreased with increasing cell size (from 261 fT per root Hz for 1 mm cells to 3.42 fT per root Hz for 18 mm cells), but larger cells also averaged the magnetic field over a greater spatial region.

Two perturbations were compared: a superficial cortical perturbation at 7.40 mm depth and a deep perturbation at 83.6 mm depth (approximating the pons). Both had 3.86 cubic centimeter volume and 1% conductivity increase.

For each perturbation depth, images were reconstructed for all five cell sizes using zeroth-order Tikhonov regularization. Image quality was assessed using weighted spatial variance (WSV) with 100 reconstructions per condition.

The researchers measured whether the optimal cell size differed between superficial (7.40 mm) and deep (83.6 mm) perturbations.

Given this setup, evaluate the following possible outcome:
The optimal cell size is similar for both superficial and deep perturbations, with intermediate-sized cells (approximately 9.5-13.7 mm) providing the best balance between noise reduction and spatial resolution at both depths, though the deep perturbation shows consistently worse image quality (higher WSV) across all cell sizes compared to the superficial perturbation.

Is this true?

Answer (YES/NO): NO